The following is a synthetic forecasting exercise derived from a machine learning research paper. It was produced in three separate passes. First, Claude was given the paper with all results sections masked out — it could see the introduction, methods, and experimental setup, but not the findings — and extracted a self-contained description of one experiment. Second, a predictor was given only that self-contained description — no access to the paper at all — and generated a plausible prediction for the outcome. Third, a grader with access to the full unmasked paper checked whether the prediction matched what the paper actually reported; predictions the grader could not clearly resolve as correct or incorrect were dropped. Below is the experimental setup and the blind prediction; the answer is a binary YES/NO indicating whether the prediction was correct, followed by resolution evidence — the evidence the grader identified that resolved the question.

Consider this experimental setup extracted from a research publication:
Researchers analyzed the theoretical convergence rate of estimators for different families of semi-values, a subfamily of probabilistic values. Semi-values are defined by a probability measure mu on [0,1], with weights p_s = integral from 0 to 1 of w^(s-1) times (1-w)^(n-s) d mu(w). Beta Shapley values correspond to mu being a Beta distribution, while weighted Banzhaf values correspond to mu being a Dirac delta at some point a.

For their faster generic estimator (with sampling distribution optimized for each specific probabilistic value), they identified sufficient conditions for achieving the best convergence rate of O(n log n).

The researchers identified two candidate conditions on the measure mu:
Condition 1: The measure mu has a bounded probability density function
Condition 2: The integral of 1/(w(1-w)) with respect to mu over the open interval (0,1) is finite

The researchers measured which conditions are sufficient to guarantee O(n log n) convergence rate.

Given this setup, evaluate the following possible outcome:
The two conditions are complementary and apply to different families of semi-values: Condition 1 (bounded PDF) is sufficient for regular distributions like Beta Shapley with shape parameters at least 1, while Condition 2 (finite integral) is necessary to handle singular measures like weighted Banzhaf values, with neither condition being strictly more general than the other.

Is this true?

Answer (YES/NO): YES